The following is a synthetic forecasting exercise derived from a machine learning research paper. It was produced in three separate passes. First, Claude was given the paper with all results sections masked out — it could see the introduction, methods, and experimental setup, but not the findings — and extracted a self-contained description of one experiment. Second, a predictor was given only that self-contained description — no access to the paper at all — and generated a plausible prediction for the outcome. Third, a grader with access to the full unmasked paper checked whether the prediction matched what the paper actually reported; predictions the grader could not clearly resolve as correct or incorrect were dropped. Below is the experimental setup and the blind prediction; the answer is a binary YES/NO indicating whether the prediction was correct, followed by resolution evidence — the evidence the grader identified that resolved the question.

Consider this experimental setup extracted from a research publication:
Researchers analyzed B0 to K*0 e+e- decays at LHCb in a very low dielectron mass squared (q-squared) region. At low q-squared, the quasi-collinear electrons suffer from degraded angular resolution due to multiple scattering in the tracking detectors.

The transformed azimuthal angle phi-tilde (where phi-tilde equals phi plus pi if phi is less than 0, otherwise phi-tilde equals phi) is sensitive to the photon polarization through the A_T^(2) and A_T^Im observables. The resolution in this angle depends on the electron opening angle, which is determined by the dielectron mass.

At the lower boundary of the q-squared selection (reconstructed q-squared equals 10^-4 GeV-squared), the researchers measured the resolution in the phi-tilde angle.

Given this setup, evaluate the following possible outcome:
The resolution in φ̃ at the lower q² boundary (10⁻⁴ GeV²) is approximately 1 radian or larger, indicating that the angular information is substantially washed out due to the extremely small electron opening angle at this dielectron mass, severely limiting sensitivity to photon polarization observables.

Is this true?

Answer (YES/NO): NO